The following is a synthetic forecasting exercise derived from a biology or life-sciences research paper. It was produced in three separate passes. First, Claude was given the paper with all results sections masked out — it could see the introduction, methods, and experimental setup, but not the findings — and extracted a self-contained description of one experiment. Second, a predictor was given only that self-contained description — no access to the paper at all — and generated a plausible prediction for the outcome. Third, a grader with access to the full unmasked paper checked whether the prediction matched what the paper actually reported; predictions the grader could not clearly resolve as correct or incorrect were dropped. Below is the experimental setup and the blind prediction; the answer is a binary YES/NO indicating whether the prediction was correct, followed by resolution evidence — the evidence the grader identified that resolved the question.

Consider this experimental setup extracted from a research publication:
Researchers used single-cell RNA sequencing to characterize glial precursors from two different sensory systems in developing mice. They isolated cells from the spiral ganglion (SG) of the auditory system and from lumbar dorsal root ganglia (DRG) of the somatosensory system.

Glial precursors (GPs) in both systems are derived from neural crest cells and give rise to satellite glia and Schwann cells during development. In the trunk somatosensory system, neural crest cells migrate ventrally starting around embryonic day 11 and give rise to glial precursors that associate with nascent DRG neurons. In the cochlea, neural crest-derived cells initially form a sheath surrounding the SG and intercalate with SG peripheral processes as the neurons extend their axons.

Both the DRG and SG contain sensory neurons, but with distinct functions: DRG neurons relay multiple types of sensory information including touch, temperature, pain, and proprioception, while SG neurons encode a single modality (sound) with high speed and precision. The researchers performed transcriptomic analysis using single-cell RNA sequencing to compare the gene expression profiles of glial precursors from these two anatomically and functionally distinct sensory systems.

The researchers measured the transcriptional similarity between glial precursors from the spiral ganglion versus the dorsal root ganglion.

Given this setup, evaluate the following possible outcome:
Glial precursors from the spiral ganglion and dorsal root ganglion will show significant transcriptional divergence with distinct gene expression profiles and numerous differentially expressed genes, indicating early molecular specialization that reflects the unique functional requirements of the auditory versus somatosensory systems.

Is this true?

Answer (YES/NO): YES